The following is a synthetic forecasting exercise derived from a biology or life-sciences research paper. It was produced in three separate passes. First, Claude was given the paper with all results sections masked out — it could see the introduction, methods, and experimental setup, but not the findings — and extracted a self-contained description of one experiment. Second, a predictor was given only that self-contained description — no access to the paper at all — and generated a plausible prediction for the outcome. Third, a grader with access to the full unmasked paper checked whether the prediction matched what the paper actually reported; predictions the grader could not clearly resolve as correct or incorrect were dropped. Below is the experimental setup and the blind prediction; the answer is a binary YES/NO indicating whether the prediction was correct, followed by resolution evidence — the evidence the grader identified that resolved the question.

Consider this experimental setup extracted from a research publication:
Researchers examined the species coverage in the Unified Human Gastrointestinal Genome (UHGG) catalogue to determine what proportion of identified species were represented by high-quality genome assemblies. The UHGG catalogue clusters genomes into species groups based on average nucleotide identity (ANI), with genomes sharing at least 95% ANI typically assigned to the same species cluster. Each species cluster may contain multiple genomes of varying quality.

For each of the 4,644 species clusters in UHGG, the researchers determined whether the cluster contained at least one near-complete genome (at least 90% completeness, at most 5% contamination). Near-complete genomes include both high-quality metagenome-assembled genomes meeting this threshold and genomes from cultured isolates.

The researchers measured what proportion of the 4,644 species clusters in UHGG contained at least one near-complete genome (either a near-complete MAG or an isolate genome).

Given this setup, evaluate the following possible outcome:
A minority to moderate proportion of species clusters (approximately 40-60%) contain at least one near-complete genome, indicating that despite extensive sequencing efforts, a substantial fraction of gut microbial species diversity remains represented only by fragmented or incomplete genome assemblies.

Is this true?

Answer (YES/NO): NO